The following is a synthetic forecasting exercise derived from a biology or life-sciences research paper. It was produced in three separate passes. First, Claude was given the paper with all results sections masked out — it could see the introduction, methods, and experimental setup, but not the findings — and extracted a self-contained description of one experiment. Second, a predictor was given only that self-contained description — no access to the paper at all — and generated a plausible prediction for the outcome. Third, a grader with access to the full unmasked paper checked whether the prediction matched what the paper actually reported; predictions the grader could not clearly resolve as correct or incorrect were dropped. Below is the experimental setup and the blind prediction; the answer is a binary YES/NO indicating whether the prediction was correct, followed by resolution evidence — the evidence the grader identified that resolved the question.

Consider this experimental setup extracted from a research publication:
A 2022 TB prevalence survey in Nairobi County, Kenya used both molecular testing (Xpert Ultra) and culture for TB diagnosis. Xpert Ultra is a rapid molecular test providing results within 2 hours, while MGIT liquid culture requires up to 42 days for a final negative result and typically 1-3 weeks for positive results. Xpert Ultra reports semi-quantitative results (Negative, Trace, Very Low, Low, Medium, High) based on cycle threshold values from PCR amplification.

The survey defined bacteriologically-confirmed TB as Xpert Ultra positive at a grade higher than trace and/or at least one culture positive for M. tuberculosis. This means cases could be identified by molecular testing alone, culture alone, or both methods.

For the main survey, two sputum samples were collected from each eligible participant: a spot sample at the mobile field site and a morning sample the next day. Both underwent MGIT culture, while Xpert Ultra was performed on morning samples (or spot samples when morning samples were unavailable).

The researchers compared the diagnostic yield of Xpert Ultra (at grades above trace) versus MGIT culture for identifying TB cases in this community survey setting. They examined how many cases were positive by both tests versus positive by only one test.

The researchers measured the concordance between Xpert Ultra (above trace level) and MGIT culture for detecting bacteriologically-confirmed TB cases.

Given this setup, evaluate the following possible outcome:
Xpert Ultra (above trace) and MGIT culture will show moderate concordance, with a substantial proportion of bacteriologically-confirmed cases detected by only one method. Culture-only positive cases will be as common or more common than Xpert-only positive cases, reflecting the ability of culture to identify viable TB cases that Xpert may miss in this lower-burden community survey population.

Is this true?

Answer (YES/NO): NO